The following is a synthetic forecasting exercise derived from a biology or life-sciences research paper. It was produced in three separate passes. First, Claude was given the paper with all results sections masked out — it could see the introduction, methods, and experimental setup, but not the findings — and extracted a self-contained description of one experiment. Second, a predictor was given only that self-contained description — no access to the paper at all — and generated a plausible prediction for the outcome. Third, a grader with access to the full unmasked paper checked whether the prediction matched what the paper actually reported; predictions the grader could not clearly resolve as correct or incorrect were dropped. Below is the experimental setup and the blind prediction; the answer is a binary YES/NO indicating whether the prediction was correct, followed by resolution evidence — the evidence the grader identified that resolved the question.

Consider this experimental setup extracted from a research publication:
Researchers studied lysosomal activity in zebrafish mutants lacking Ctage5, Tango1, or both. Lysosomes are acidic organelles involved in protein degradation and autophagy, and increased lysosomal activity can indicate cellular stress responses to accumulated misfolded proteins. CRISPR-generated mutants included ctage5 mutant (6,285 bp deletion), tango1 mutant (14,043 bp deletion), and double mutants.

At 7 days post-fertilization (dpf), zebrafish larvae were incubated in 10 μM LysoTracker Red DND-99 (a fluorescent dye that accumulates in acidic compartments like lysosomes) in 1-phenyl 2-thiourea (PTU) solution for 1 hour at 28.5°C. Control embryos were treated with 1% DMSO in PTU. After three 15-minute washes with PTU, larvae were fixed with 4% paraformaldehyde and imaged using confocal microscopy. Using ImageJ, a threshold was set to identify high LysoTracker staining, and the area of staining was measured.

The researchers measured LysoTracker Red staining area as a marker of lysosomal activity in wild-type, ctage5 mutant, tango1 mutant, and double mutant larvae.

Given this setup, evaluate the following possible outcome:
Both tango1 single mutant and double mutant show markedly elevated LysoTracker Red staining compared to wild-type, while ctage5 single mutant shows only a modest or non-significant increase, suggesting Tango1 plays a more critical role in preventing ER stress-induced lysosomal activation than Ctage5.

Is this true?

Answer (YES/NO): NO